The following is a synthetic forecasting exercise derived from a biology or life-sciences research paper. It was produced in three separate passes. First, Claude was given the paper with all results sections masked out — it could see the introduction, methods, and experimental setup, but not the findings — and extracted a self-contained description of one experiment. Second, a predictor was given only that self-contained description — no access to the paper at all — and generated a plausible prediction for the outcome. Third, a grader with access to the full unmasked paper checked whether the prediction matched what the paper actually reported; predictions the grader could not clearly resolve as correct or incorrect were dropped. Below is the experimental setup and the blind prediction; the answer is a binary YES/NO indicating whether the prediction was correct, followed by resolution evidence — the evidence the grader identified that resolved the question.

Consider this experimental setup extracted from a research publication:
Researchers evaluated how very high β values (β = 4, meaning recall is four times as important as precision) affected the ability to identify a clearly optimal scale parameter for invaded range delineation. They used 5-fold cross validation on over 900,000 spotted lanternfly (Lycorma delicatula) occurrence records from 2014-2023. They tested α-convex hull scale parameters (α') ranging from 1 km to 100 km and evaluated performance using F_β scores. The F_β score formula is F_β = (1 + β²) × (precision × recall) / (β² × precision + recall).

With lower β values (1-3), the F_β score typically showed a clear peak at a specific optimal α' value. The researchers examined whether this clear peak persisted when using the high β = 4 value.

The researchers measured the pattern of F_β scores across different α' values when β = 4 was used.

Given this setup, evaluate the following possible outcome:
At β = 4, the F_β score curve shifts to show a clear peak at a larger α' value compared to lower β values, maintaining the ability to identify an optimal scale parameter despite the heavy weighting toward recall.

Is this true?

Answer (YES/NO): NO